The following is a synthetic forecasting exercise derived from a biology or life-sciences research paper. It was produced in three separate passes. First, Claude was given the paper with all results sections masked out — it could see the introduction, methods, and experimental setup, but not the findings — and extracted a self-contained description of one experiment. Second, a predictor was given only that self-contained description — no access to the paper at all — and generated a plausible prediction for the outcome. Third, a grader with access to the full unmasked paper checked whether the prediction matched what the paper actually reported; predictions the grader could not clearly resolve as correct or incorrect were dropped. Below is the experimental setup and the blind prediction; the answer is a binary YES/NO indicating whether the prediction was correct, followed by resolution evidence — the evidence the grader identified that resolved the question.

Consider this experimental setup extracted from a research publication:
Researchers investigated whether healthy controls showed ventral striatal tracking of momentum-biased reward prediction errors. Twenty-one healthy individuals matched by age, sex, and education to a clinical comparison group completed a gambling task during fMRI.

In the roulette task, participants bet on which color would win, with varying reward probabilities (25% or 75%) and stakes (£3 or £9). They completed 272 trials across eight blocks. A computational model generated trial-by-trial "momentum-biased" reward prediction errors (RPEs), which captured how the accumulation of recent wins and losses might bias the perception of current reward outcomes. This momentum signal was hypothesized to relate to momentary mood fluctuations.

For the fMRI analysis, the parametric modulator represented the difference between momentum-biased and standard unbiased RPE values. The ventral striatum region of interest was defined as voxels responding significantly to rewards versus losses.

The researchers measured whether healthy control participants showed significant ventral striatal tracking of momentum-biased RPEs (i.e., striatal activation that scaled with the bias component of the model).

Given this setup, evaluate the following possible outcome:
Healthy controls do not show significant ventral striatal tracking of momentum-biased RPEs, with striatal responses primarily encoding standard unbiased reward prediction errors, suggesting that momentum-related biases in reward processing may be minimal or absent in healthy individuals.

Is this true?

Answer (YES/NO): YES